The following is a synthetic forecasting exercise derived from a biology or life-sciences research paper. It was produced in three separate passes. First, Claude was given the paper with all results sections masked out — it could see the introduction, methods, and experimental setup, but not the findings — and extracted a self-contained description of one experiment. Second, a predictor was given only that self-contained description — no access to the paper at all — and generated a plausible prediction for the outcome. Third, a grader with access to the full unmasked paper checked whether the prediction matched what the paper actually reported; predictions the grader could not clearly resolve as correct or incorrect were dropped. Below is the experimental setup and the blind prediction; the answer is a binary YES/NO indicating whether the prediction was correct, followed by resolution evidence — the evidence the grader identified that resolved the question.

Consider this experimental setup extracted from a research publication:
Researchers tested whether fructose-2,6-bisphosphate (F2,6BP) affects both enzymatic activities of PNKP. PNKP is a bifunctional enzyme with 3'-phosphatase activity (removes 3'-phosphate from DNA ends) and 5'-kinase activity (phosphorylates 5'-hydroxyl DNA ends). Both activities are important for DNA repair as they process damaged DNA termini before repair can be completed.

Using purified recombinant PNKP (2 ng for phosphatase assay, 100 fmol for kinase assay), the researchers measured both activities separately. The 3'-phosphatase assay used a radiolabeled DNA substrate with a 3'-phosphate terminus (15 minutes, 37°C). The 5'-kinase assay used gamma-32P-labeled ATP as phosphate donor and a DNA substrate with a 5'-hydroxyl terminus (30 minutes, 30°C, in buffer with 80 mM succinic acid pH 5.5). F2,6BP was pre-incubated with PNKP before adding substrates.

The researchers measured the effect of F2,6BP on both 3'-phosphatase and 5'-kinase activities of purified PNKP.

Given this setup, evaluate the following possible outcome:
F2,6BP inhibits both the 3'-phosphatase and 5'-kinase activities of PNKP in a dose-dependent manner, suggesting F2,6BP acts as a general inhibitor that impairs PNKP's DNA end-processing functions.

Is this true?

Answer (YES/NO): NO